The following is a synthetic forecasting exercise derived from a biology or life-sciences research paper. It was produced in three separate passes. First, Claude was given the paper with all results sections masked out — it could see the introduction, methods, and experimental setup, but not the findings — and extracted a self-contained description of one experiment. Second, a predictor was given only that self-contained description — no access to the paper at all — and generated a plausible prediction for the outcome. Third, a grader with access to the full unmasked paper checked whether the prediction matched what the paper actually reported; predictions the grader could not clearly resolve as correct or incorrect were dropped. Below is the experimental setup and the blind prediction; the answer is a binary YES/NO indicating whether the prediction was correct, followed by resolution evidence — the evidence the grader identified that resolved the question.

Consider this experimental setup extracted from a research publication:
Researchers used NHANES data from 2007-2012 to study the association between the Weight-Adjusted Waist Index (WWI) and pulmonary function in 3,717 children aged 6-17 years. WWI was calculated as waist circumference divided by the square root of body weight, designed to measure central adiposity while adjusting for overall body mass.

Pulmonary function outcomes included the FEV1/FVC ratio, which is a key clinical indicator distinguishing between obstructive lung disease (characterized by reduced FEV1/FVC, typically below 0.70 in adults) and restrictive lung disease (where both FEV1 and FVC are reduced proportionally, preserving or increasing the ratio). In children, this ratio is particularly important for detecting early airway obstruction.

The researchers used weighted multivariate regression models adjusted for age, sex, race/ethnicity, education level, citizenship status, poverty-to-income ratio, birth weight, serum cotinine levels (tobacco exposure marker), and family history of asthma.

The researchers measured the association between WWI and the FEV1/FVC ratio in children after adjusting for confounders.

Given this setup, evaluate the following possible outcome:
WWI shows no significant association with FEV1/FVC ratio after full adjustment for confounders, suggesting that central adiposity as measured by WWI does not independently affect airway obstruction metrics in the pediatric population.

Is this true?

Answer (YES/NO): YES